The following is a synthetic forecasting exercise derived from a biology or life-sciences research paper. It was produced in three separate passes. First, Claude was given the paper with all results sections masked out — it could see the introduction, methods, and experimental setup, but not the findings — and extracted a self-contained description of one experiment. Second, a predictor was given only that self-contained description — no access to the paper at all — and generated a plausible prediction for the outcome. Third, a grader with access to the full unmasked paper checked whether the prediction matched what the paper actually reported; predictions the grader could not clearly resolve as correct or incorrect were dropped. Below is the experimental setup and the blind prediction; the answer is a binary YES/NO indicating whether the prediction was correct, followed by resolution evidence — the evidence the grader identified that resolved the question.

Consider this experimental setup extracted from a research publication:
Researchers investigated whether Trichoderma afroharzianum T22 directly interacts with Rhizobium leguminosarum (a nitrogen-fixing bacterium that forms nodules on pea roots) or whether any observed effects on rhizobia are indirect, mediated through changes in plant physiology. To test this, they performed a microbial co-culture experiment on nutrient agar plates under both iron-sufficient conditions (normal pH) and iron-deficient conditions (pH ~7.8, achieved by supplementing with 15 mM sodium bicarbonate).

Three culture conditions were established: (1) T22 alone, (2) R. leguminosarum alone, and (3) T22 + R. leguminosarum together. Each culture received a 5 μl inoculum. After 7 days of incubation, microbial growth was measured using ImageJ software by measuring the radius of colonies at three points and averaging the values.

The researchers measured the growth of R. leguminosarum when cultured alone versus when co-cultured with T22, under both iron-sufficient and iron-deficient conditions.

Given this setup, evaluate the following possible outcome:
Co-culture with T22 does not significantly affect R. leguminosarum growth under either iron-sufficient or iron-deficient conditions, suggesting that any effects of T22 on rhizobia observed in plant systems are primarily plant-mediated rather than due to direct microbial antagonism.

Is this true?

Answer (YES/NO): NO